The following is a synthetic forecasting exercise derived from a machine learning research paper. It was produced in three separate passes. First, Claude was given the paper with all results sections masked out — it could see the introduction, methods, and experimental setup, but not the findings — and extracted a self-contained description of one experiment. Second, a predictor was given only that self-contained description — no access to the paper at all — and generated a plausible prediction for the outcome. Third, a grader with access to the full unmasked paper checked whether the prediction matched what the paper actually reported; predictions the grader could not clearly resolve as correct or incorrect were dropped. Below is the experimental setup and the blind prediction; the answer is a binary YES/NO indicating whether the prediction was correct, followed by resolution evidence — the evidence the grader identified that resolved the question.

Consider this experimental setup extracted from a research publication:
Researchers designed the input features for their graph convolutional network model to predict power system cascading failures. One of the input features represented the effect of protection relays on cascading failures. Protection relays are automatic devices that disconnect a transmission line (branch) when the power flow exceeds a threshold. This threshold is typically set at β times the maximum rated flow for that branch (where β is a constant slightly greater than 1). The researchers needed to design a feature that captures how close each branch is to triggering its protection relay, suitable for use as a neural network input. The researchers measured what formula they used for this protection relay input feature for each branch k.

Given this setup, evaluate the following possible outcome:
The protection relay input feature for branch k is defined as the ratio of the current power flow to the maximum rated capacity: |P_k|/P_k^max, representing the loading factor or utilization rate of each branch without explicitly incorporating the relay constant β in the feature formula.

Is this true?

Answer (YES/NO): NO